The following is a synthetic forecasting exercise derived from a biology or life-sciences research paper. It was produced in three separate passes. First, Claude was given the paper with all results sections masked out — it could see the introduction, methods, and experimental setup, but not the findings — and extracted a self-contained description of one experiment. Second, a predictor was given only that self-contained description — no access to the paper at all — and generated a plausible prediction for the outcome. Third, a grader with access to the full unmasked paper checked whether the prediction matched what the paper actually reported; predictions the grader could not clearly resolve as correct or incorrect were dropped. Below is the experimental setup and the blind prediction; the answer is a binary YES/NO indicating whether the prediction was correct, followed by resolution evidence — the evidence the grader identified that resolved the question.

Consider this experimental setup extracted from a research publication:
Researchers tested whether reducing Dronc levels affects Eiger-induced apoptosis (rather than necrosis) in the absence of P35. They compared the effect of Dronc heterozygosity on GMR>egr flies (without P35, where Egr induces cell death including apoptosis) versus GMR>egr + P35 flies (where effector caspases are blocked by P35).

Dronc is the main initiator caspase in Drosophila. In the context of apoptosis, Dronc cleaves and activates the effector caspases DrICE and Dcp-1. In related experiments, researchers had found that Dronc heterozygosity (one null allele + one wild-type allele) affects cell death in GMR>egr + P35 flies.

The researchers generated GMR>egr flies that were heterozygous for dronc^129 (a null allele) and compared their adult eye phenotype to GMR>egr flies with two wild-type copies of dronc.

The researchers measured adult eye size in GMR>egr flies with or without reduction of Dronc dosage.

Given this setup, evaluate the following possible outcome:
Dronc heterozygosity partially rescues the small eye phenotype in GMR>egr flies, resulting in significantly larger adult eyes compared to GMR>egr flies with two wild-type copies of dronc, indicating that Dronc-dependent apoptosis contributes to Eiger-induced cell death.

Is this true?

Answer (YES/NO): NO